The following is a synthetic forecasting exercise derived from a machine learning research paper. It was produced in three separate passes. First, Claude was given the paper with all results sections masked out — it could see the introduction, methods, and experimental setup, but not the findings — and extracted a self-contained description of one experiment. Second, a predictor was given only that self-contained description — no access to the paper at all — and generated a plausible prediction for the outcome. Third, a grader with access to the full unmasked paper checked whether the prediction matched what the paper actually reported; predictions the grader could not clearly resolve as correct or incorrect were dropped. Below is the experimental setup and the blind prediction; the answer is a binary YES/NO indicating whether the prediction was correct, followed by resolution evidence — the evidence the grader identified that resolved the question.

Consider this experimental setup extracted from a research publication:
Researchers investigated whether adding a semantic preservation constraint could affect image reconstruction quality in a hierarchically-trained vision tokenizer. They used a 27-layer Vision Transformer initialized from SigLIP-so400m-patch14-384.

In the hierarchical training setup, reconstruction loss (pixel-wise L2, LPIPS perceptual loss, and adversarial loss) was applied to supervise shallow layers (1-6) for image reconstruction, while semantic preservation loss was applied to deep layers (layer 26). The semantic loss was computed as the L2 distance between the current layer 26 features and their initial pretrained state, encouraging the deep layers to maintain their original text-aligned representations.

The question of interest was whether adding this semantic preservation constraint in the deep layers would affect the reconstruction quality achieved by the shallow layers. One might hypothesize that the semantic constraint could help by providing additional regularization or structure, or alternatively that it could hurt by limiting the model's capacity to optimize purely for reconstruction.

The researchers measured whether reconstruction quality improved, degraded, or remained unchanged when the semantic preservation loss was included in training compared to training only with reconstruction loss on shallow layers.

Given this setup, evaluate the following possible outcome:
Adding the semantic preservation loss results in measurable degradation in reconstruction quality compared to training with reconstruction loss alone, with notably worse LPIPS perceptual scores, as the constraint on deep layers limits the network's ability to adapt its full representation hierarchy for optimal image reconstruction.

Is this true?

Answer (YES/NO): NO